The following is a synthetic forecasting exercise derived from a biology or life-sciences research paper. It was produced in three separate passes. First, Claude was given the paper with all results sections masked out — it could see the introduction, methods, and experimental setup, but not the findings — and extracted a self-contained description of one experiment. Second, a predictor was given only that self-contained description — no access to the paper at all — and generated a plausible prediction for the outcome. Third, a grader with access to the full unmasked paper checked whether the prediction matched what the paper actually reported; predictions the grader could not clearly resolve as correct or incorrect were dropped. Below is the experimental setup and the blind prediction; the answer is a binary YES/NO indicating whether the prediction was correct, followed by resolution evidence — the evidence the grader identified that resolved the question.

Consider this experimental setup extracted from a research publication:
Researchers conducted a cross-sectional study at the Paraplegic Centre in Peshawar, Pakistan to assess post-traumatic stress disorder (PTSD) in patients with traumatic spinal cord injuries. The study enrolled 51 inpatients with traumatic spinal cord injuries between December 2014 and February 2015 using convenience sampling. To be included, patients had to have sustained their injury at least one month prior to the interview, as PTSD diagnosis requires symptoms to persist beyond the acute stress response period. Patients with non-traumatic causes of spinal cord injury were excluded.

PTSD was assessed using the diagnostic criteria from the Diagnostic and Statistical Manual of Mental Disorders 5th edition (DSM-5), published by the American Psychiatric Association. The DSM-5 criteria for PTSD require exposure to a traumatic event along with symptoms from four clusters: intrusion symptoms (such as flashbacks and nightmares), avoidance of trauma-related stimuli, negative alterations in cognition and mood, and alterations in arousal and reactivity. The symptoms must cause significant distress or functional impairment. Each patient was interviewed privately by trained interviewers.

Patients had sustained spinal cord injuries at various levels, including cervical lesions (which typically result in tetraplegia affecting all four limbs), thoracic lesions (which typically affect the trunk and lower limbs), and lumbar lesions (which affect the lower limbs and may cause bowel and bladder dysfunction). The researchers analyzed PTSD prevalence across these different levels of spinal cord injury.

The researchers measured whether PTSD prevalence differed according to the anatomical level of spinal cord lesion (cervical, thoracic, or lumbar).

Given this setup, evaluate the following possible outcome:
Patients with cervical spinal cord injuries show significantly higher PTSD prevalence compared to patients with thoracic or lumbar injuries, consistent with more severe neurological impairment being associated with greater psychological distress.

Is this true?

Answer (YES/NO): NO